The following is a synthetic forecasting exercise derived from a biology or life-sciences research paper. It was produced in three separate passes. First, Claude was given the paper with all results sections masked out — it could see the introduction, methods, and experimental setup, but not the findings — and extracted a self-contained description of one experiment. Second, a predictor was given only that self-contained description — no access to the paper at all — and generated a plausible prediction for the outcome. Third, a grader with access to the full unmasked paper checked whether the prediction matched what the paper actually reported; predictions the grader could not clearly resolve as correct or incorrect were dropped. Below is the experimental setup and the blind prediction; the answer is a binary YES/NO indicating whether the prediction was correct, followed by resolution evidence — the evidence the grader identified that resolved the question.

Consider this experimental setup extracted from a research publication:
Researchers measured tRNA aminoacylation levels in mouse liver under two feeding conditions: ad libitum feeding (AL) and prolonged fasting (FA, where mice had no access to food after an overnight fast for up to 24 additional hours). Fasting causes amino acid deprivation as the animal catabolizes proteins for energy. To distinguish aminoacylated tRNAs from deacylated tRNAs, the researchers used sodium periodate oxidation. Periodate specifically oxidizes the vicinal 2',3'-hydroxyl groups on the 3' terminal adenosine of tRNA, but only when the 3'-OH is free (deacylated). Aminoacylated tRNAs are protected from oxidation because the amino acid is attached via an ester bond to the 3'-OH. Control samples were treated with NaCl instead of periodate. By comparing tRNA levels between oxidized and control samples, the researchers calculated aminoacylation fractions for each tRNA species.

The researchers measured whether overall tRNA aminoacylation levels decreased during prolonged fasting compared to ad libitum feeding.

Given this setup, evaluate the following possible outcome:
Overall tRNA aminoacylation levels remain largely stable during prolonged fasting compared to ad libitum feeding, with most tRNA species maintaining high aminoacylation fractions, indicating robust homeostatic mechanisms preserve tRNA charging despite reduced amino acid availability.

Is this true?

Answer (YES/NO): YES